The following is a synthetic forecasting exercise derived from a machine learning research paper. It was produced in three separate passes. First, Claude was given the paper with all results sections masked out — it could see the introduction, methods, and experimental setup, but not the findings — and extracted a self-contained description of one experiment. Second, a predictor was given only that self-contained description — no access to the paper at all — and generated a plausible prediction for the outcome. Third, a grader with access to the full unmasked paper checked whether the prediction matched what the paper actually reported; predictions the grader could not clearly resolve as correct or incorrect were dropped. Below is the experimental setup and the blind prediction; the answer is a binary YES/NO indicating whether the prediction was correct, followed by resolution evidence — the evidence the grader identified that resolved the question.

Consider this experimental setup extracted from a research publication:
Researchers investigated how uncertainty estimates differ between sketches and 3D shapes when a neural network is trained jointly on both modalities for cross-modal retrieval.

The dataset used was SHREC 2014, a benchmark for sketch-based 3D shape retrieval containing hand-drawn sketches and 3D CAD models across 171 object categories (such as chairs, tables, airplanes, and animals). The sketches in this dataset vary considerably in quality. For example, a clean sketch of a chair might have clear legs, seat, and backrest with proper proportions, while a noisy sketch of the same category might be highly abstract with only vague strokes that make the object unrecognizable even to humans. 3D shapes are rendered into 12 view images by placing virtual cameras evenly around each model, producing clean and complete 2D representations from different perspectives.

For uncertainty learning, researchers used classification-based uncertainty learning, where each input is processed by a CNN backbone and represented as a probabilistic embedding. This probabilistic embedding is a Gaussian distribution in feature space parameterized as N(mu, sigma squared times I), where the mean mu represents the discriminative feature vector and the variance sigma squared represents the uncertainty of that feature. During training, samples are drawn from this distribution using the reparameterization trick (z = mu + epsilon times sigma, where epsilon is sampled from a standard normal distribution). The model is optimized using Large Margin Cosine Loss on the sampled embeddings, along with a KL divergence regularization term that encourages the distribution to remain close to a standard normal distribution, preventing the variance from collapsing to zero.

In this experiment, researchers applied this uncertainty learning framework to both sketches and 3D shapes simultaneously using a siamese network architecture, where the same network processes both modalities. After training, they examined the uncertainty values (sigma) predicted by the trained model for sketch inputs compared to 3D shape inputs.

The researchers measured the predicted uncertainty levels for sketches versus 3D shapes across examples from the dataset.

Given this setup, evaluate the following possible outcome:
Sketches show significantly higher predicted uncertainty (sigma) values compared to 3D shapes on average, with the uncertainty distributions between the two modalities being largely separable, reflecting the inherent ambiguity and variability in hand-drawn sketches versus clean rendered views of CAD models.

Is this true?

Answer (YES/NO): YES